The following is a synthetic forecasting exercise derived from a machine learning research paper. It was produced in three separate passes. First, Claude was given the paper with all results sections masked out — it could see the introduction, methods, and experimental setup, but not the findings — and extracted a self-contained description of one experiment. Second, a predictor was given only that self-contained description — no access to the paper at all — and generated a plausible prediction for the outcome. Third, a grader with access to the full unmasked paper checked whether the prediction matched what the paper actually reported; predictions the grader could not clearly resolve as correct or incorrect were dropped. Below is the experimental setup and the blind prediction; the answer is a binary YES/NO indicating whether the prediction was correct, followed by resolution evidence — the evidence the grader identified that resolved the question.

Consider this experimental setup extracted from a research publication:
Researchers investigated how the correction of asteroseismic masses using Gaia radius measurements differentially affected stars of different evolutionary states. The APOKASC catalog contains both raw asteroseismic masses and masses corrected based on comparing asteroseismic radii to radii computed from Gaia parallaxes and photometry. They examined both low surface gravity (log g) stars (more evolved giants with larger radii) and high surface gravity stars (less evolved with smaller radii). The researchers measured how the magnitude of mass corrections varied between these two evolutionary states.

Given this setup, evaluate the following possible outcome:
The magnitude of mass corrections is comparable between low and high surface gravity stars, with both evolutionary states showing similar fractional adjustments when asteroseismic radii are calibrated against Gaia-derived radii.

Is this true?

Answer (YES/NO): NO